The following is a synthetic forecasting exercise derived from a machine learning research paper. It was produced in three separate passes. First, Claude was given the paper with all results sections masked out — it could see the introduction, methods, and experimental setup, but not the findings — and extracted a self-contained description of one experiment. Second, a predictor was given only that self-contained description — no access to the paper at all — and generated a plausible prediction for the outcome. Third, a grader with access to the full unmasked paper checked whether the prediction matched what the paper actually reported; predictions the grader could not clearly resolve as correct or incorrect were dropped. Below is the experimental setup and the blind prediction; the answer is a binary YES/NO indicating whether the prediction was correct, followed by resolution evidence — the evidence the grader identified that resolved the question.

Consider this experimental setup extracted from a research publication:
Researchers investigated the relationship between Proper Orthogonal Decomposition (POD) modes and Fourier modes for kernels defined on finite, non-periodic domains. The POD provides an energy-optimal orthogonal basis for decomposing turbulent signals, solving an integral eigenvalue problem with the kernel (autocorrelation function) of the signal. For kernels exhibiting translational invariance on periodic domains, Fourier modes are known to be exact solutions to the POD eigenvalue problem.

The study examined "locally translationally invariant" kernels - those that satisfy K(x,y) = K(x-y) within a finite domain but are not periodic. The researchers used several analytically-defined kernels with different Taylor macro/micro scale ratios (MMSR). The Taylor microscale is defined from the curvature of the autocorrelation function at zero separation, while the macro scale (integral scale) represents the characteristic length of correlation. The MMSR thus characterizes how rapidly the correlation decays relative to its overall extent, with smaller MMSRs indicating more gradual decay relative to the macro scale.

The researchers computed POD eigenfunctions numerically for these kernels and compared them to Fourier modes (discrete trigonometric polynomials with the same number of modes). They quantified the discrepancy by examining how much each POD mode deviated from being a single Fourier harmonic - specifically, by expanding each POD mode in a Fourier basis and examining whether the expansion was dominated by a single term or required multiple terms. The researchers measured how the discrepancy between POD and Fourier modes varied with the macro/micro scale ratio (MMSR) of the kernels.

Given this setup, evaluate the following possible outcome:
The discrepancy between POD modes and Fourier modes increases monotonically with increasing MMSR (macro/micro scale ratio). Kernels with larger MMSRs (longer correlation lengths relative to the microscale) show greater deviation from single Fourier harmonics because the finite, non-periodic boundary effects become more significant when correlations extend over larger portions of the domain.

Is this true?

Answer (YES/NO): NO